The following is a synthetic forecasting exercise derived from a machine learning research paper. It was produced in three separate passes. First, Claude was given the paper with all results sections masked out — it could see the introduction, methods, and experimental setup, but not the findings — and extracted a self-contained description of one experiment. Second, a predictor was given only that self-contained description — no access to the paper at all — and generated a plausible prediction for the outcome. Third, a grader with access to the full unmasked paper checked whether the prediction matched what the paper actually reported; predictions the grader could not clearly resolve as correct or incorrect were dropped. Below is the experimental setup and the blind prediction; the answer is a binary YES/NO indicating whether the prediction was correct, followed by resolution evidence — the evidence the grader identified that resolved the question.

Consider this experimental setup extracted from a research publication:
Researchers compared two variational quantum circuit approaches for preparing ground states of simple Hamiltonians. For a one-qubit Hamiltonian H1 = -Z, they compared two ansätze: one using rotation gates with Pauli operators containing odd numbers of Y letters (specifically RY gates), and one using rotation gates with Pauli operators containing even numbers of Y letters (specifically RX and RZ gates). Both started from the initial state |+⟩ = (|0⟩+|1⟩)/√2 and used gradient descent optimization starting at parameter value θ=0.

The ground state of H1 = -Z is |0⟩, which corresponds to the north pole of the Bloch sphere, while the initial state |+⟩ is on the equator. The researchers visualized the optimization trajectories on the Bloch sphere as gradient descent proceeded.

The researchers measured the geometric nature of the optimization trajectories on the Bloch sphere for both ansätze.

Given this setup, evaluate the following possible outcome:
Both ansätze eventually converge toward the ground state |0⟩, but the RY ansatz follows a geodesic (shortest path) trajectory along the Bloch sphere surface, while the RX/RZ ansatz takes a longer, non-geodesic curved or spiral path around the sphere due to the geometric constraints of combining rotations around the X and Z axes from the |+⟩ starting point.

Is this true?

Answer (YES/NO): YES